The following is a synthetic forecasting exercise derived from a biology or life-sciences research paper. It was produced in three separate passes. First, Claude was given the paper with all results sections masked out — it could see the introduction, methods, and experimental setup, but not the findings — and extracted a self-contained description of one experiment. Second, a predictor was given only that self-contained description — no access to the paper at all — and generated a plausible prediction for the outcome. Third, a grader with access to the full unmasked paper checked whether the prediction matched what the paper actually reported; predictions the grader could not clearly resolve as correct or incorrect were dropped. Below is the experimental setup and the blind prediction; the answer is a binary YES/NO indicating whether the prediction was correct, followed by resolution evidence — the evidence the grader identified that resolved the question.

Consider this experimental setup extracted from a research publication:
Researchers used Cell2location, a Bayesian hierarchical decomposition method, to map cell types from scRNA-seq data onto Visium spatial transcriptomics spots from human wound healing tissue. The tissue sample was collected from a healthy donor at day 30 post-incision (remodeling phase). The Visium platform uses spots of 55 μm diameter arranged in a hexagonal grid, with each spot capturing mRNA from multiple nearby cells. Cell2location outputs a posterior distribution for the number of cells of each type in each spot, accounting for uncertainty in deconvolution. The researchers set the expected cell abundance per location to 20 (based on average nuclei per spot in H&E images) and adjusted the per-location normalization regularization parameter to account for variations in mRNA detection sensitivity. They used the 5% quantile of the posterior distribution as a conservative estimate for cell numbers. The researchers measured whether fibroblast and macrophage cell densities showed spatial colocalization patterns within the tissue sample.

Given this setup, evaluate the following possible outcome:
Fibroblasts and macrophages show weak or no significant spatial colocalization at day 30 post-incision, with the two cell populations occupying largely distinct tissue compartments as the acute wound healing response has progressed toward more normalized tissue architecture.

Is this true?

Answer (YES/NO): NO